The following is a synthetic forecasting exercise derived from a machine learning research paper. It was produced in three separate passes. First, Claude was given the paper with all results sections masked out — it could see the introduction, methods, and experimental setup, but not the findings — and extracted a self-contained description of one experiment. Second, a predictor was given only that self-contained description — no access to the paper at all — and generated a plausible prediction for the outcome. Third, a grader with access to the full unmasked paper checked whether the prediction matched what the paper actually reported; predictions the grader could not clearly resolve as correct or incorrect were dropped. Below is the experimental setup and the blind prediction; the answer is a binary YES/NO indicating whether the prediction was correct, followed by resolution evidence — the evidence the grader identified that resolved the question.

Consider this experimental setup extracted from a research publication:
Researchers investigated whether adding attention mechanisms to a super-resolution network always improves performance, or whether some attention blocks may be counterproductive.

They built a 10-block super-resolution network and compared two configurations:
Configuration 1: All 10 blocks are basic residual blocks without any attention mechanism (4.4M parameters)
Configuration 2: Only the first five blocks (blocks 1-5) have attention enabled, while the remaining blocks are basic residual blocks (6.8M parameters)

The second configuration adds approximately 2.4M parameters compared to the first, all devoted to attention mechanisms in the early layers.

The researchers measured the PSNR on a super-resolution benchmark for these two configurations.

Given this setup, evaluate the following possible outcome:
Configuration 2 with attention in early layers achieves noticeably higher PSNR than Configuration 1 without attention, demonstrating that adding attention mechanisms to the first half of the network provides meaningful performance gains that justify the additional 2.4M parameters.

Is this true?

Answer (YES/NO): NO